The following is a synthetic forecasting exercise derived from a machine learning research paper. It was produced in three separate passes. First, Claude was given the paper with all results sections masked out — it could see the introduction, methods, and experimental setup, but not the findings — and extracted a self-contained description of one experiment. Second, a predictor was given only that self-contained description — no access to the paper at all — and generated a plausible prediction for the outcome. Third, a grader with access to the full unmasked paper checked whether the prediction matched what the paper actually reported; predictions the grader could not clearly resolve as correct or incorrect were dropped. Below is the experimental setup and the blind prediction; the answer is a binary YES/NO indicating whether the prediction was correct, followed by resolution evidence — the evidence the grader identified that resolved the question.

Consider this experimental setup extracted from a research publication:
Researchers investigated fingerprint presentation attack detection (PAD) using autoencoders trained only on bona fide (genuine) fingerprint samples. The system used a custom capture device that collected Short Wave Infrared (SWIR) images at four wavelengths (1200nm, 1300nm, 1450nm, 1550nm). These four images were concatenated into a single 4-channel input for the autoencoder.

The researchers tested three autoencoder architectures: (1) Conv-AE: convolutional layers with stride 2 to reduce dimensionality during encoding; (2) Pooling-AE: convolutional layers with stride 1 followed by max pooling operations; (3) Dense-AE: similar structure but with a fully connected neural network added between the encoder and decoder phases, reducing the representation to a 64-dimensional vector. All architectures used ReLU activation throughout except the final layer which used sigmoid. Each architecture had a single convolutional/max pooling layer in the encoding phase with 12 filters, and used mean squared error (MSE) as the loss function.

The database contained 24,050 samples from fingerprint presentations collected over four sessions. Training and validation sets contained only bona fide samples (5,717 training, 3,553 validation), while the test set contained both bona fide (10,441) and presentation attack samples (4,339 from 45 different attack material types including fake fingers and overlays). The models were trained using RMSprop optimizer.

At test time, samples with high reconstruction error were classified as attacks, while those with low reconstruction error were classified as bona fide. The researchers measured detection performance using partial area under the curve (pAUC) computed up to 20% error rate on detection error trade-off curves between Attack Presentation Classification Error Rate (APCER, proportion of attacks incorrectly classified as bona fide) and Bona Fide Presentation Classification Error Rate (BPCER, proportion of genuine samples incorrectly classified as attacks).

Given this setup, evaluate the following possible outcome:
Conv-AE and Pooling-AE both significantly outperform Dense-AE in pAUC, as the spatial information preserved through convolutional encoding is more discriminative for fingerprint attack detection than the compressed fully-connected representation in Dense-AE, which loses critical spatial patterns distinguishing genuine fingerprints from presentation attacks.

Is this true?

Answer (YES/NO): NO